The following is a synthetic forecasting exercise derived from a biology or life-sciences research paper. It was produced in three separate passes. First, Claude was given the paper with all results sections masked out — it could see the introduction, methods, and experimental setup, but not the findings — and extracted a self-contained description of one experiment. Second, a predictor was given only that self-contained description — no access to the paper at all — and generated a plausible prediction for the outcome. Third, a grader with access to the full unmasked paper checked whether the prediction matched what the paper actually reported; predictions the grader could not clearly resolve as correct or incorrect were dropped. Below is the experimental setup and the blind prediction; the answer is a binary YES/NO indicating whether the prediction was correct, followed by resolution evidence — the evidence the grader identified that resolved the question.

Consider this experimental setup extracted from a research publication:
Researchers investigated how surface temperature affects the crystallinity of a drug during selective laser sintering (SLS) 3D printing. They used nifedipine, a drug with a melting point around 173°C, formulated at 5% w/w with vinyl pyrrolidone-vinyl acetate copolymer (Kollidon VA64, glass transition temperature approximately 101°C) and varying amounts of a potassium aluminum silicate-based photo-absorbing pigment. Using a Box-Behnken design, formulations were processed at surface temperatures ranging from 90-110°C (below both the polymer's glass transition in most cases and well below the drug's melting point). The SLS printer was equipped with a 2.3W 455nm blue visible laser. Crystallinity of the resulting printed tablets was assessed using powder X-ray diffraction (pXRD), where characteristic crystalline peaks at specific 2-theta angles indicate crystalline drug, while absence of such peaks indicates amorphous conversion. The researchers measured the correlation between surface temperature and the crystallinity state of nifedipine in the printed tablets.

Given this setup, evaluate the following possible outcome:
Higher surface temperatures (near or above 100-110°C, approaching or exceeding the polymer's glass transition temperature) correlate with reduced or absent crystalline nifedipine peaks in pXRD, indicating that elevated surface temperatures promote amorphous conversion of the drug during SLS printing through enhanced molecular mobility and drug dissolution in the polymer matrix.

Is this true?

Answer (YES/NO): YES